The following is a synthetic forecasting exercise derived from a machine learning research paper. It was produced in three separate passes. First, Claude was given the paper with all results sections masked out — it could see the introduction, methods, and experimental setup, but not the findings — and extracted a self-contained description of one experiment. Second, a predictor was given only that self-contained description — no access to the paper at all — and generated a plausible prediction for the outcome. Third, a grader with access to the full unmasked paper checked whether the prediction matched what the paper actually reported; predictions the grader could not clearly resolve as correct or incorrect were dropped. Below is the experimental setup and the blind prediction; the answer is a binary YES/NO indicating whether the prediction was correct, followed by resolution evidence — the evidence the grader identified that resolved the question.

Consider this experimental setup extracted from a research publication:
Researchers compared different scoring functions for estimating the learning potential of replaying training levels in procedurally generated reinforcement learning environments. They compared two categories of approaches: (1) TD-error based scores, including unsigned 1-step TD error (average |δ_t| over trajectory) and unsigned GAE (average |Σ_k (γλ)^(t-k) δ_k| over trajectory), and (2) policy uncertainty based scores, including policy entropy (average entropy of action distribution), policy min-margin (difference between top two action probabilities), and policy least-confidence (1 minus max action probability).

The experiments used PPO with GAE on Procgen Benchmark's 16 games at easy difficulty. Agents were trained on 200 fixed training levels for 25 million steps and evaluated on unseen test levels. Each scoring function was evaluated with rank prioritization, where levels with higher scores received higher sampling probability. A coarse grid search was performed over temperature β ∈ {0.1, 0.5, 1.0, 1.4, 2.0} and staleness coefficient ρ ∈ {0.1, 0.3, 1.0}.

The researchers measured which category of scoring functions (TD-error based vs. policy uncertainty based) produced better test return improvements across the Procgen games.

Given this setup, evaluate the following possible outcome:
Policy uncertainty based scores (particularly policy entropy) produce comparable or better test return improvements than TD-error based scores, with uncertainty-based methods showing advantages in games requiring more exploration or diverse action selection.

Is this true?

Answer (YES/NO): NO